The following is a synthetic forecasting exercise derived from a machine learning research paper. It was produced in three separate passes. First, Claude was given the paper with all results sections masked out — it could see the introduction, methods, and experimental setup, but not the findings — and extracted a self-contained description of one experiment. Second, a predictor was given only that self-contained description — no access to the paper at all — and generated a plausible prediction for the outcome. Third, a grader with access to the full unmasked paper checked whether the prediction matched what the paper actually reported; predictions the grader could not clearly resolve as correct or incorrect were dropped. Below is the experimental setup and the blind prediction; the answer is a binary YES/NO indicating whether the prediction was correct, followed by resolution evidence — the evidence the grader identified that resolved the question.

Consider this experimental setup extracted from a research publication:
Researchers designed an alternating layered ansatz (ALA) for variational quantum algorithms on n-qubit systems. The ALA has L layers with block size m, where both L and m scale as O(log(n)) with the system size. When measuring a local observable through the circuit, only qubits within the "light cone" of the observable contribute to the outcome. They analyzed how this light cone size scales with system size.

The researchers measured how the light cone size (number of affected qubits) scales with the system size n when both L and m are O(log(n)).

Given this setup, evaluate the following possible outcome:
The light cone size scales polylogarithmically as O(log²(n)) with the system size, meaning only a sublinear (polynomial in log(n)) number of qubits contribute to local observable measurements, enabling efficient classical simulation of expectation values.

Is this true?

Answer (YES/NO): NO